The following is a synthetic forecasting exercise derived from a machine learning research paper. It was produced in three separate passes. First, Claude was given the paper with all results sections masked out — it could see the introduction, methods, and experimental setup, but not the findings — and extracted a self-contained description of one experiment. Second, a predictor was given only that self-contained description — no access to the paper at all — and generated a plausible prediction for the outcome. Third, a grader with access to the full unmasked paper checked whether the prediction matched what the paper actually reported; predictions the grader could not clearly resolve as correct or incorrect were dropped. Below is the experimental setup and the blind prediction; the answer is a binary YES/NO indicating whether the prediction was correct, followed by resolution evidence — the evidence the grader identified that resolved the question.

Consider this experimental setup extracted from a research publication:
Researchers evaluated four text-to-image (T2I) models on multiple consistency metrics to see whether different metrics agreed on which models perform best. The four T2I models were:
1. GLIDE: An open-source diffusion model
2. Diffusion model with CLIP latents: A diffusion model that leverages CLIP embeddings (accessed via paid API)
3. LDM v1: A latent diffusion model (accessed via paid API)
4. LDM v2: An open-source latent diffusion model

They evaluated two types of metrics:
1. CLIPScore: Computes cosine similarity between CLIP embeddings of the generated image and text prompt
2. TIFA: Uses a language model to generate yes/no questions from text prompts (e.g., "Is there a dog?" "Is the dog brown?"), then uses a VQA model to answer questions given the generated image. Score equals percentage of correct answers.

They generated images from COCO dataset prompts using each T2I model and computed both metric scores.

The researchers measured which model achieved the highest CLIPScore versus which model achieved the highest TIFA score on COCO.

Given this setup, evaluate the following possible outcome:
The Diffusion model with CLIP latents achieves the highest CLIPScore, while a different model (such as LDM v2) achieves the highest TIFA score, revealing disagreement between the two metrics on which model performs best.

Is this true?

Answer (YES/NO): NO